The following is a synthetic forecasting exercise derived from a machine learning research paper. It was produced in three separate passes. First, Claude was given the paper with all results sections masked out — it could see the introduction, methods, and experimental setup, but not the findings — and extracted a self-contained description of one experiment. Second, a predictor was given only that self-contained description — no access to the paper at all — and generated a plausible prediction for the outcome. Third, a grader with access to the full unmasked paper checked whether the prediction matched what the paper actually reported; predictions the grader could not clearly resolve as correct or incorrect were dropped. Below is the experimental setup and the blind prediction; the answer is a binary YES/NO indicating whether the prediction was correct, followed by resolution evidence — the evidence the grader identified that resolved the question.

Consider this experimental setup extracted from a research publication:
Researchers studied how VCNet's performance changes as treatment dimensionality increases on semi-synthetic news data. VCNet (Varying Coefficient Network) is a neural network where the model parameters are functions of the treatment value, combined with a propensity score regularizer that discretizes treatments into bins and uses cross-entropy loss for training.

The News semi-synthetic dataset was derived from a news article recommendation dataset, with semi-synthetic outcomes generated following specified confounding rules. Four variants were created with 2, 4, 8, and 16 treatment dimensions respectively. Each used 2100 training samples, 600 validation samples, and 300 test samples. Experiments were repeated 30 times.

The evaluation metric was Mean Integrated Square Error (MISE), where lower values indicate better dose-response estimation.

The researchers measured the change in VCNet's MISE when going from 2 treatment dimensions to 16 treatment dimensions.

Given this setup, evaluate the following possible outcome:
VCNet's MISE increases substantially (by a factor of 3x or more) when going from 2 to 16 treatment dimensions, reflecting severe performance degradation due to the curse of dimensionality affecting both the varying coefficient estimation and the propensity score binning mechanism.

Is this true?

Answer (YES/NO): NO